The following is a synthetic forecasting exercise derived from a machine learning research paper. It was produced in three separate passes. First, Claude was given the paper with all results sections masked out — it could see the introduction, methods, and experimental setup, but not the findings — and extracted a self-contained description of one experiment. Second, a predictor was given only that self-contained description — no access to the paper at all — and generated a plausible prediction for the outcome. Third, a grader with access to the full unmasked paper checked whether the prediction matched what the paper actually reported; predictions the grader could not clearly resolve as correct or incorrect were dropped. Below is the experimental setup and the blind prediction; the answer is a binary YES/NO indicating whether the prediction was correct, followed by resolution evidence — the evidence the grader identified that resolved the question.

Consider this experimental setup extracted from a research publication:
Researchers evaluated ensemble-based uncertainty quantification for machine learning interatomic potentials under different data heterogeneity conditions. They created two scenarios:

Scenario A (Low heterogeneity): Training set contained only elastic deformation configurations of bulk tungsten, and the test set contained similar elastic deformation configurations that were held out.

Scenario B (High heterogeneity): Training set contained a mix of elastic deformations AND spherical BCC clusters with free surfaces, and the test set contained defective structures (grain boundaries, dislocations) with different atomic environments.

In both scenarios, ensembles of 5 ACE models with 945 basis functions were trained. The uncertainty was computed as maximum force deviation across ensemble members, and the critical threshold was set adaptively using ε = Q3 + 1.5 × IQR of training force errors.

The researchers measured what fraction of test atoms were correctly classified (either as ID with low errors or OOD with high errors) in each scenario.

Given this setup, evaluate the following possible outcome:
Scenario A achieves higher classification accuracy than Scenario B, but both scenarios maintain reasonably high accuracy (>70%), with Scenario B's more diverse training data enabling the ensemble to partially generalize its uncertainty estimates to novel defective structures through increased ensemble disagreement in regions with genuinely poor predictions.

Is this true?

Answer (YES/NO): NO